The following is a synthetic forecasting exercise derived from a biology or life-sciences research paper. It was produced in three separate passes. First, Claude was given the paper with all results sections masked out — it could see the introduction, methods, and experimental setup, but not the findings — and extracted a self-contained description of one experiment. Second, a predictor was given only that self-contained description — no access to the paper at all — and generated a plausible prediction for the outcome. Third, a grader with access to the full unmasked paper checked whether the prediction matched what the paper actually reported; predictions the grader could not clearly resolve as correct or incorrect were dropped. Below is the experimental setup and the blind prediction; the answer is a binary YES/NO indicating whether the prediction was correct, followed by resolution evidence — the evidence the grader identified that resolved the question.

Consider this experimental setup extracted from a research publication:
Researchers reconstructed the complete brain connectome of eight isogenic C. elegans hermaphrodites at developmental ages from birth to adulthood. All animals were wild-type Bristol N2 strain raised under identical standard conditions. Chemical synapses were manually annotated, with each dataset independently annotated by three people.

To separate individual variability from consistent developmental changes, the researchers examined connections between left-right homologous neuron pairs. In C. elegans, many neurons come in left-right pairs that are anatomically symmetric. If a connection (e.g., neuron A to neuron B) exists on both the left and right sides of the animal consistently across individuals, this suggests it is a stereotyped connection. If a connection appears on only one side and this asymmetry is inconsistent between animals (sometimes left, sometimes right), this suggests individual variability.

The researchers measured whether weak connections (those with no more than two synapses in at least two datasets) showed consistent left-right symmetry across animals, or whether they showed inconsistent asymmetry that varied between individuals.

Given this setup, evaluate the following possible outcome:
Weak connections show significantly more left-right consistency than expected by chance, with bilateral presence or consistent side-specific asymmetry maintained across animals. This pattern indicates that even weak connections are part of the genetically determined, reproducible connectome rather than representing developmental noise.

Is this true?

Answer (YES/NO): NO